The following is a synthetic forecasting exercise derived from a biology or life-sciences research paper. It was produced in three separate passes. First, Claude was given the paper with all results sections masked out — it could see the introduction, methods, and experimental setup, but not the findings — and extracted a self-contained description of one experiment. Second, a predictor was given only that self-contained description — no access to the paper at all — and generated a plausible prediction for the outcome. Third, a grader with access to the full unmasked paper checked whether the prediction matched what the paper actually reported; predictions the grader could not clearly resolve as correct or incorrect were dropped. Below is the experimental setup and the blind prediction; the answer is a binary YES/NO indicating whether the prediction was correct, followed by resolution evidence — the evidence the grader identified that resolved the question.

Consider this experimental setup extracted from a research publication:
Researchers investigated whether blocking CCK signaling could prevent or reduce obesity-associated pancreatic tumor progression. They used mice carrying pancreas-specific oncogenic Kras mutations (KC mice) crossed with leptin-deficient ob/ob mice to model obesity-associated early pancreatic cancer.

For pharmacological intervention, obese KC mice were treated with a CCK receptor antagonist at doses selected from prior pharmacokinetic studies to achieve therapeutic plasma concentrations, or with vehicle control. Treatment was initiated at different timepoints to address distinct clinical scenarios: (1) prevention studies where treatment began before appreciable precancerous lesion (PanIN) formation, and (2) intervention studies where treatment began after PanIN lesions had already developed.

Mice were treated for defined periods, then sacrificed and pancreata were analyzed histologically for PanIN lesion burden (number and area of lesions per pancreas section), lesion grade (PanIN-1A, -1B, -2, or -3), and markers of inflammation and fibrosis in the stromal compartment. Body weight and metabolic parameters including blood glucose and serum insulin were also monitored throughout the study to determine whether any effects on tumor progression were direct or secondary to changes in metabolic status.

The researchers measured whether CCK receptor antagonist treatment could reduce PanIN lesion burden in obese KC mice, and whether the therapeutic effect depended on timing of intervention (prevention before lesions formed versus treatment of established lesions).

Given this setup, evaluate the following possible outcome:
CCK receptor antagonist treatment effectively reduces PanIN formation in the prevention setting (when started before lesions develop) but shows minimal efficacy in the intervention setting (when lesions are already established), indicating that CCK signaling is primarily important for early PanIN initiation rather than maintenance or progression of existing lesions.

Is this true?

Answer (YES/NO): NO